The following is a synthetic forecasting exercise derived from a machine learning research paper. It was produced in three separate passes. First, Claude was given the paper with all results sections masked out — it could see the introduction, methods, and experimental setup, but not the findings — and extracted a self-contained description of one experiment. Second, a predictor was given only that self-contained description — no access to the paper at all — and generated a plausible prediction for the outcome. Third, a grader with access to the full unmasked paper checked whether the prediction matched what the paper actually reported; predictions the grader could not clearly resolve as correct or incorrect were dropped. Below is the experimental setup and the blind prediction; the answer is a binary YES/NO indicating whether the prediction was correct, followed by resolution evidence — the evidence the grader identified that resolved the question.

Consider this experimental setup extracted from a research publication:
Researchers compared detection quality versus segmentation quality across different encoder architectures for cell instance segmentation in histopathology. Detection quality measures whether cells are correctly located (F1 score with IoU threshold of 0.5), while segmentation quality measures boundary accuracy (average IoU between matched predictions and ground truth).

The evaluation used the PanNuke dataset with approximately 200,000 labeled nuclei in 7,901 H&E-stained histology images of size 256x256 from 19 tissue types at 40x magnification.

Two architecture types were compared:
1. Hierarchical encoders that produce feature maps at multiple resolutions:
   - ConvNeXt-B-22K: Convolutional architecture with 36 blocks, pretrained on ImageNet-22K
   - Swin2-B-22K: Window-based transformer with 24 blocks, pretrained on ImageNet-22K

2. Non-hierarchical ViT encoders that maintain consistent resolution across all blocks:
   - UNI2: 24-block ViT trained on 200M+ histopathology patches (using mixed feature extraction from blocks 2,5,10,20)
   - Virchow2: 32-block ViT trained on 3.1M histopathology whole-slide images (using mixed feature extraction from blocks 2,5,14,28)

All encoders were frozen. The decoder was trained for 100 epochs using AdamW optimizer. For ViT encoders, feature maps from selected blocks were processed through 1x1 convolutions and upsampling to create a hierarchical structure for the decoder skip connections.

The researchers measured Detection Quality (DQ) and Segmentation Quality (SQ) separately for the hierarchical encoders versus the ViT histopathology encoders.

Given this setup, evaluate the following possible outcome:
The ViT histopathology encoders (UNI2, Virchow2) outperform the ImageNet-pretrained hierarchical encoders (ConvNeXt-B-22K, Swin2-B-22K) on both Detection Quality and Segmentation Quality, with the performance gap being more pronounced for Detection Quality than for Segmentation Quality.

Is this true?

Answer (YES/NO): NO